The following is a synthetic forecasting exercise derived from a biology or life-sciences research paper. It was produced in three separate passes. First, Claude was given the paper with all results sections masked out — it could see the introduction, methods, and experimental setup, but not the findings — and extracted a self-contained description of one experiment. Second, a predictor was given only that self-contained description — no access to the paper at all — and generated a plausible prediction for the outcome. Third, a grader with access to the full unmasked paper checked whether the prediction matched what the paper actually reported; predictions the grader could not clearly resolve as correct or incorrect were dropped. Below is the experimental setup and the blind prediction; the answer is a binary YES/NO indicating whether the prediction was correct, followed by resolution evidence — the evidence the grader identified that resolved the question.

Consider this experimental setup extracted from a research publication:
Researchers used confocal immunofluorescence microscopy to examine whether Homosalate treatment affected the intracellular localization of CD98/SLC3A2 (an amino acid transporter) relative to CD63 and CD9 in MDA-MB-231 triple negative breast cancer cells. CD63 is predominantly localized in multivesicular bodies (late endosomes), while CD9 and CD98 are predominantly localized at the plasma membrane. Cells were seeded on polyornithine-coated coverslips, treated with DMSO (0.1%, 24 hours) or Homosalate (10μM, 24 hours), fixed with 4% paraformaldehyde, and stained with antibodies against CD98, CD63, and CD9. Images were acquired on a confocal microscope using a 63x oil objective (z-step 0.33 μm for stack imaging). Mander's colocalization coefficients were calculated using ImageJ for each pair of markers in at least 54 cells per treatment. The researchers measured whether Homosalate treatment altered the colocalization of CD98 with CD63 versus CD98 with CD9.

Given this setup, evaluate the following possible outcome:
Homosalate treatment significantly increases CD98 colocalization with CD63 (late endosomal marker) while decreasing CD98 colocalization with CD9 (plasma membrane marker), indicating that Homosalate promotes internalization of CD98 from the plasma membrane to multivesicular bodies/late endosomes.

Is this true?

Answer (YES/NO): NO